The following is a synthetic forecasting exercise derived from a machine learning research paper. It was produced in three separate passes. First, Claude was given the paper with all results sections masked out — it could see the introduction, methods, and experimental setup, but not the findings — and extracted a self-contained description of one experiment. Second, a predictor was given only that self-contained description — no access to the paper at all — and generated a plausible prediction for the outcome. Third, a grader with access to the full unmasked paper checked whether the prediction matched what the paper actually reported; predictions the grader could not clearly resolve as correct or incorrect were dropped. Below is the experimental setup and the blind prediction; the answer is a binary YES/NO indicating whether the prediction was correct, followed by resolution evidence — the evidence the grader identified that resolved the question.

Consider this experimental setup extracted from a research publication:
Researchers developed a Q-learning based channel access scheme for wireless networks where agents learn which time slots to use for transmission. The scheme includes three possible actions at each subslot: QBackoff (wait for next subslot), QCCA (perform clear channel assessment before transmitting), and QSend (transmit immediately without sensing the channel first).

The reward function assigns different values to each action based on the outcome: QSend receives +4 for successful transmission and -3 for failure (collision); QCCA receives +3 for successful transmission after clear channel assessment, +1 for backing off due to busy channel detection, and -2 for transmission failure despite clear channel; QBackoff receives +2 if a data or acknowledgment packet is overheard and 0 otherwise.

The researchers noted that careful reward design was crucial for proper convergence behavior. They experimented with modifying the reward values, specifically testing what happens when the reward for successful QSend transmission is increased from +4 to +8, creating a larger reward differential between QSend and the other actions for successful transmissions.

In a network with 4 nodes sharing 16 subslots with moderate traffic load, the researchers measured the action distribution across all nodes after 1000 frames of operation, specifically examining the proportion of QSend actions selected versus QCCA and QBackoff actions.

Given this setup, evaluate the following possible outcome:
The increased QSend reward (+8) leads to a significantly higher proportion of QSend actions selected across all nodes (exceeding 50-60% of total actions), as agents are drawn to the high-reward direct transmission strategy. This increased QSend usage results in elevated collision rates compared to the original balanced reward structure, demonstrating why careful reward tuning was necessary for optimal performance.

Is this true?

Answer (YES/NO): YES